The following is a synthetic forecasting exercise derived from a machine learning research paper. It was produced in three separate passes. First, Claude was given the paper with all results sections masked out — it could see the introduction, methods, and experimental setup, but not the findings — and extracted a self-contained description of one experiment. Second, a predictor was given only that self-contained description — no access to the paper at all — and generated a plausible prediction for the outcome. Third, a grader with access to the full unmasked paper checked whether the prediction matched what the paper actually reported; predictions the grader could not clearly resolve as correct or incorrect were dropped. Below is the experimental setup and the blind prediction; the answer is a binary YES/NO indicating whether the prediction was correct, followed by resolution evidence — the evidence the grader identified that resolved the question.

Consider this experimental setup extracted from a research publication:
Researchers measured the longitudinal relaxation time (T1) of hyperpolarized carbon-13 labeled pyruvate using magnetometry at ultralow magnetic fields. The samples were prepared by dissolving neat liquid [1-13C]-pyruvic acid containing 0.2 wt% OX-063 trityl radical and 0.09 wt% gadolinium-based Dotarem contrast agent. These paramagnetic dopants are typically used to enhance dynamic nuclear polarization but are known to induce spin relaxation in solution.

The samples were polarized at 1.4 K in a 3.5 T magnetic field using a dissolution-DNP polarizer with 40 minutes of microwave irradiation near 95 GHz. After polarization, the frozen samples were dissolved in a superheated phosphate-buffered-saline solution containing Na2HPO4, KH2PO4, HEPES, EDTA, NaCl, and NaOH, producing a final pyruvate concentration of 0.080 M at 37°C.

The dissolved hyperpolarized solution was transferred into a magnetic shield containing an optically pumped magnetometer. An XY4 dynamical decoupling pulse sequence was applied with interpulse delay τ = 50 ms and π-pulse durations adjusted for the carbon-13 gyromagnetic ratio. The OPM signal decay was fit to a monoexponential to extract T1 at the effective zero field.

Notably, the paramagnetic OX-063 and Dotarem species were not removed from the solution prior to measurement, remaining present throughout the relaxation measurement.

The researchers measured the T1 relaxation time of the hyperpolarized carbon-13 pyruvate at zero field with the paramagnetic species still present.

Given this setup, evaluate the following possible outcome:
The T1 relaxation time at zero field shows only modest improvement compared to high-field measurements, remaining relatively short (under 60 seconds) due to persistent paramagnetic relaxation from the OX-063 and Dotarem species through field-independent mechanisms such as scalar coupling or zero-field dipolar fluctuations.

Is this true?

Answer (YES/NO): NO